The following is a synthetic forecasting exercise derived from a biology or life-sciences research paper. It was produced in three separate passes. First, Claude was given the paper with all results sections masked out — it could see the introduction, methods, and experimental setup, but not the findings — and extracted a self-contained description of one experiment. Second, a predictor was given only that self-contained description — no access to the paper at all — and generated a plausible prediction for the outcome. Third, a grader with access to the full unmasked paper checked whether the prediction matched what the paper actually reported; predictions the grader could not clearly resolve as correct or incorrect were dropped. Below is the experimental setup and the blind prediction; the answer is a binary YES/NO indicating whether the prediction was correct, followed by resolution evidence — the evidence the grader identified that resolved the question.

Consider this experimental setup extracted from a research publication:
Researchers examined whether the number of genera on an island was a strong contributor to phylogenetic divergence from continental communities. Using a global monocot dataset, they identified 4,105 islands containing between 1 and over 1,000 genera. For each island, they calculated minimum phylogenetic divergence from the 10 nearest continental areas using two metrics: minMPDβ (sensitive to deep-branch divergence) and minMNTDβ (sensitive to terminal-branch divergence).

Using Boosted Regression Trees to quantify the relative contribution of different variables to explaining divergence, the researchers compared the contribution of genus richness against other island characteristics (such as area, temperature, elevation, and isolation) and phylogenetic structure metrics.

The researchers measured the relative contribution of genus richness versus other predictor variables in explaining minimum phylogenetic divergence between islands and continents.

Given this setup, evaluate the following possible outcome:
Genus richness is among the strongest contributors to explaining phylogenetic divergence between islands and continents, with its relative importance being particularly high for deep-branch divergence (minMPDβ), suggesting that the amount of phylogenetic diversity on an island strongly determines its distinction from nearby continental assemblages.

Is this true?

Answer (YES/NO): NO